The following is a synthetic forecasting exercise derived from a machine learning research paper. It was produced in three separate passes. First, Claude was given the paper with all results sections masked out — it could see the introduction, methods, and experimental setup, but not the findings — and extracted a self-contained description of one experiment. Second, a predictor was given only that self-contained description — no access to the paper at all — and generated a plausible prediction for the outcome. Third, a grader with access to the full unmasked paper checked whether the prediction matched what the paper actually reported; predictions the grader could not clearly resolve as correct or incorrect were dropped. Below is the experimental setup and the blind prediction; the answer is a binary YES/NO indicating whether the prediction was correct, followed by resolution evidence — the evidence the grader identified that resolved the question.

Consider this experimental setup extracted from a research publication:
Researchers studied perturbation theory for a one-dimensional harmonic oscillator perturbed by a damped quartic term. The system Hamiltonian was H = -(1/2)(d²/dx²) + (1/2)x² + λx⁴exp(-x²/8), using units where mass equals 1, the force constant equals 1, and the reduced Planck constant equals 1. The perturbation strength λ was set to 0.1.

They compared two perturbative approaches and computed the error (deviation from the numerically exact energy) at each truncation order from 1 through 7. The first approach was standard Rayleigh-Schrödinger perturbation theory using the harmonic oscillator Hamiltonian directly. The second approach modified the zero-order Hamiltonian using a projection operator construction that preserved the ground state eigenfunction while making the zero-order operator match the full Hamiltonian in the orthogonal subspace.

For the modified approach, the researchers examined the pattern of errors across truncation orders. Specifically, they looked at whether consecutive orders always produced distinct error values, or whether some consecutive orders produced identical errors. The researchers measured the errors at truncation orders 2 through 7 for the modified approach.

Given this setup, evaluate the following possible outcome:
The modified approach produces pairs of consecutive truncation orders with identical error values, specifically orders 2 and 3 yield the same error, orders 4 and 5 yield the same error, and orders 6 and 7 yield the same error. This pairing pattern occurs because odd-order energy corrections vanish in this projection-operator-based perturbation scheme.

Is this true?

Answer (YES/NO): NO